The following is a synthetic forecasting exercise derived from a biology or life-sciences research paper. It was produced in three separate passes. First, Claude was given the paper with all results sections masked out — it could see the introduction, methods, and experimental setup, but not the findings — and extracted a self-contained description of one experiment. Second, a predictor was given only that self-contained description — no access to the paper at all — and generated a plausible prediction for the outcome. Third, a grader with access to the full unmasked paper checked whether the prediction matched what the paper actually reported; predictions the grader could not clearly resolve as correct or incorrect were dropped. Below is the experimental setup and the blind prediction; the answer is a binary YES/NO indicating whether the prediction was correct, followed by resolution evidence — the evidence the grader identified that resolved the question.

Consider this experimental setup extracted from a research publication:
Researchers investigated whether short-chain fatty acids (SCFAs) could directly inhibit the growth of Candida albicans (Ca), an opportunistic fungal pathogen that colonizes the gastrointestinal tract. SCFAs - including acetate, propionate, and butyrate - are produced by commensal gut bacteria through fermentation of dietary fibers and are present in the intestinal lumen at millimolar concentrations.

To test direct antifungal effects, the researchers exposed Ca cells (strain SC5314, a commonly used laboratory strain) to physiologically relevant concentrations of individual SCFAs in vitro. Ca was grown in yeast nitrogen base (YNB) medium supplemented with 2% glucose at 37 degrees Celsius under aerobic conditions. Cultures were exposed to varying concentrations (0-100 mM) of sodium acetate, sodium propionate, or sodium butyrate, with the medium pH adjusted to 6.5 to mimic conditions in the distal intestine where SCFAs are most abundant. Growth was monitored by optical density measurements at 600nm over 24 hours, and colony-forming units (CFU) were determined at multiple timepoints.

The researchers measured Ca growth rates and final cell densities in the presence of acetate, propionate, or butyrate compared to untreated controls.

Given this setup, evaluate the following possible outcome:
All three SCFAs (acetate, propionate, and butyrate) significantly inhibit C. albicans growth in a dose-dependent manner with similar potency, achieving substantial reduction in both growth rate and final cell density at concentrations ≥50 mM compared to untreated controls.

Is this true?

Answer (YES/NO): NO